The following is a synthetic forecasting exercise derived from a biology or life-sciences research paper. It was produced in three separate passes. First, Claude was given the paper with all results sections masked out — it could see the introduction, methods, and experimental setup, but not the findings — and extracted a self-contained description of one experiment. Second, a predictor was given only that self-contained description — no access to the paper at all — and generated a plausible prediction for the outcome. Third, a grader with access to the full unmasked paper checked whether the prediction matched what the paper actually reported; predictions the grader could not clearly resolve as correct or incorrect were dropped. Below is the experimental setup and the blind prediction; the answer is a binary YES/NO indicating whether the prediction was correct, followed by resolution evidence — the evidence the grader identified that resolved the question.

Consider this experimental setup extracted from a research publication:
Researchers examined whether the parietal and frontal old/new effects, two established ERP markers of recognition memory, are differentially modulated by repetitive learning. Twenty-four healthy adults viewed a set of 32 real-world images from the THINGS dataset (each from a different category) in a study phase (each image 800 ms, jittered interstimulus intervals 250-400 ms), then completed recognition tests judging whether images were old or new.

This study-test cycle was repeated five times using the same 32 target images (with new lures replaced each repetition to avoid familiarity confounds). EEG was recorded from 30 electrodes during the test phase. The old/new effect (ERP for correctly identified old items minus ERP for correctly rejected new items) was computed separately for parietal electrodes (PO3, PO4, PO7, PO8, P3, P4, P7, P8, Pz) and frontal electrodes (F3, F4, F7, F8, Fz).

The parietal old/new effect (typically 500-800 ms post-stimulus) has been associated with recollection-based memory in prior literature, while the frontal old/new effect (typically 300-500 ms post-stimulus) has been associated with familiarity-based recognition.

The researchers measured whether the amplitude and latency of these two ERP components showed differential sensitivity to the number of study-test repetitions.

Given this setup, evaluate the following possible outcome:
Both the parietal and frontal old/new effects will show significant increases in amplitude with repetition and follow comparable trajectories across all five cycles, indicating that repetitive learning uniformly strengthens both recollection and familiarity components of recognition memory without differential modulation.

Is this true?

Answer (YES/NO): NO